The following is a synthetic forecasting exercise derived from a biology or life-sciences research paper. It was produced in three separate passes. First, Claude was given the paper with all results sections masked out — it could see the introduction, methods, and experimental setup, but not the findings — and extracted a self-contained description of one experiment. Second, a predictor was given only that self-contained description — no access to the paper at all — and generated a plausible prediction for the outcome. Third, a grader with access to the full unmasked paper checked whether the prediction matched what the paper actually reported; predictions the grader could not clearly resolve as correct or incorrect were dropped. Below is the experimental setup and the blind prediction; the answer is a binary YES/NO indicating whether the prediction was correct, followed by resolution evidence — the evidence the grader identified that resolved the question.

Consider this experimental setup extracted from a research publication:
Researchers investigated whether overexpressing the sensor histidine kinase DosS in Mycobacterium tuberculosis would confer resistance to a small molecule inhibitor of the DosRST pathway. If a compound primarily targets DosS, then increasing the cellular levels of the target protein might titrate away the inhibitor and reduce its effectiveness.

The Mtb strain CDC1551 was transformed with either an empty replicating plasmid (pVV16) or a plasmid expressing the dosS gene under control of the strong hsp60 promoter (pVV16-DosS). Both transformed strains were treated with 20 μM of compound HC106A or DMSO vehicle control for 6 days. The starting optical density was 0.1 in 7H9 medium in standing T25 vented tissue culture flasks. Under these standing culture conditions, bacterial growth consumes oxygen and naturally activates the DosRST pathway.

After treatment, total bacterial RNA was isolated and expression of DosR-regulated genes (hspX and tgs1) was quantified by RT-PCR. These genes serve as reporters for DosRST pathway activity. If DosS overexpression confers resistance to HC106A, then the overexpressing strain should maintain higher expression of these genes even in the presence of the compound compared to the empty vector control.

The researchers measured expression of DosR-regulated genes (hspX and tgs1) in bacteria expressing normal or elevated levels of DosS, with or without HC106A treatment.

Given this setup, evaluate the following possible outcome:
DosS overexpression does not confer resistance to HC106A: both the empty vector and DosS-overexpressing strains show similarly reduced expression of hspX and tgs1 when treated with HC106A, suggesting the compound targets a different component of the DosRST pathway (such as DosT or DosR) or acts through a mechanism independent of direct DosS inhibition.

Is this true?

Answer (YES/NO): NO